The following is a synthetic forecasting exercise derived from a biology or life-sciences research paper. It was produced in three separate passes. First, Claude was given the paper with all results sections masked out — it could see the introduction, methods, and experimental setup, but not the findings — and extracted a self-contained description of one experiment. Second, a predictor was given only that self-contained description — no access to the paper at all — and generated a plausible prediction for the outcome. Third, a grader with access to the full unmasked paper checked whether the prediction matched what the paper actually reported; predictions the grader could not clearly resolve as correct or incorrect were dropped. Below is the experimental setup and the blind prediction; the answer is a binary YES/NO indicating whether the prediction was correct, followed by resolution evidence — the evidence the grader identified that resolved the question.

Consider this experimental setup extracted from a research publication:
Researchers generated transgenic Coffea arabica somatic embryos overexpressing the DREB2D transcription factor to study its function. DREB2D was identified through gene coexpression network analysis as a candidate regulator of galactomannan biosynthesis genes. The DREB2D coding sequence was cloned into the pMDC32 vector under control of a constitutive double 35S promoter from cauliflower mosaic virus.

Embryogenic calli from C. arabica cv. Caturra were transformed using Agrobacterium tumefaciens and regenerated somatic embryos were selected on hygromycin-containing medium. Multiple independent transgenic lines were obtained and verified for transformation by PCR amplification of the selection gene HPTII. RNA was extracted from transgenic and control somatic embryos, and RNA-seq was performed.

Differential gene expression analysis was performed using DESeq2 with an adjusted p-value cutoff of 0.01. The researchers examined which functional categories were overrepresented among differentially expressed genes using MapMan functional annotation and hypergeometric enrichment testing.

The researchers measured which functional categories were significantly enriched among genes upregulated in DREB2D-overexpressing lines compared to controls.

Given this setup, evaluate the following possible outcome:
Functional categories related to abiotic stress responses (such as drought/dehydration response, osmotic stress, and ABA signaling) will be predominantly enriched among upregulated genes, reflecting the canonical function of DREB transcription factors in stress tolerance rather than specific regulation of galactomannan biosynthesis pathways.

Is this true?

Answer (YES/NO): NO